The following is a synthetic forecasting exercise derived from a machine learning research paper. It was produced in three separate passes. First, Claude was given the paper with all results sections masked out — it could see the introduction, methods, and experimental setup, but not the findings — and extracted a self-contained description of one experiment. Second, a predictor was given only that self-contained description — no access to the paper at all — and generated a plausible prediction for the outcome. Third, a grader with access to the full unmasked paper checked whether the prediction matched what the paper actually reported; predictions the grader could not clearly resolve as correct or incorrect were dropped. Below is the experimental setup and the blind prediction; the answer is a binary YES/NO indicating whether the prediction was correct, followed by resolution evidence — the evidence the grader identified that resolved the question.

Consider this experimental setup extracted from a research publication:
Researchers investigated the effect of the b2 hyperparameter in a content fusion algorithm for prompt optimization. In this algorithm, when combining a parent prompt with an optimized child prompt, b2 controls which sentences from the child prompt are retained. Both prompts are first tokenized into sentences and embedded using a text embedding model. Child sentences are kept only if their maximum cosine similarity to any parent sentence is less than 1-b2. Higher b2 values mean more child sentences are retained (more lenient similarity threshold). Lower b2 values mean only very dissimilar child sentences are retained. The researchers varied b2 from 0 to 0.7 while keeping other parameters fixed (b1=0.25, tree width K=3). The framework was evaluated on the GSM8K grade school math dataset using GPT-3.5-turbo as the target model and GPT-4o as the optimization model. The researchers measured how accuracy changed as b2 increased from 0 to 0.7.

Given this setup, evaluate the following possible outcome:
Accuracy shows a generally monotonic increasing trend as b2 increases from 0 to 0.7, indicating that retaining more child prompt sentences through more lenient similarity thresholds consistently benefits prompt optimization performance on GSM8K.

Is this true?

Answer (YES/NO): NO